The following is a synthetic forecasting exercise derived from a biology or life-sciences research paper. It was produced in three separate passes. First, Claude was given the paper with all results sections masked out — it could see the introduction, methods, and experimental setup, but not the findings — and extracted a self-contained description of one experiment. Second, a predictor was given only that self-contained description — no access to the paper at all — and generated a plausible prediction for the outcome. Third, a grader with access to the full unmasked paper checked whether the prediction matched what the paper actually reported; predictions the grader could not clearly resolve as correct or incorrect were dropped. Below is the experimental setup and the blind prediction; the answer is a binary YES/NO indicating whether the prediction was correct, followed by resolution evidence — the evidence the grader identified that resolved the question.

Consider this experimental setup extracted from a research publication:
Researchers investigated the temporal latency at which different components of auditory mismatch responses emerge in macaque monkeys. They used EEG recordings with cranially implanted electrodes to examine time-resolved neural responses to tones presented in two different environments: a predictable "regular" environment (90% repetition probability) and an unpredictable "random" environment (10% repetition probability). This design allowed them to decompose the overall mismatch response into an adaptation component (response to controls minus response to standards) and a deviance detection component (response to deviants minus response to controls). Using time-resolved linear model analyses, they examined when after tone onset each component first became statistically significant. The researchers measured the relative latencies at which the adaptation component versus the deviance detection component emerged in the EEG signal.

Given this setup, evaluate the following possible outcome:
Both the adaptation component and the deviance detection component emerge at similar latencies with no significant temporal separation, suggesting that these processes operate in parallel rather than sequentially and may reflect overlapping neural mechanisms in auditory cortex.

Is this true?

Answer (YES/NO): NO